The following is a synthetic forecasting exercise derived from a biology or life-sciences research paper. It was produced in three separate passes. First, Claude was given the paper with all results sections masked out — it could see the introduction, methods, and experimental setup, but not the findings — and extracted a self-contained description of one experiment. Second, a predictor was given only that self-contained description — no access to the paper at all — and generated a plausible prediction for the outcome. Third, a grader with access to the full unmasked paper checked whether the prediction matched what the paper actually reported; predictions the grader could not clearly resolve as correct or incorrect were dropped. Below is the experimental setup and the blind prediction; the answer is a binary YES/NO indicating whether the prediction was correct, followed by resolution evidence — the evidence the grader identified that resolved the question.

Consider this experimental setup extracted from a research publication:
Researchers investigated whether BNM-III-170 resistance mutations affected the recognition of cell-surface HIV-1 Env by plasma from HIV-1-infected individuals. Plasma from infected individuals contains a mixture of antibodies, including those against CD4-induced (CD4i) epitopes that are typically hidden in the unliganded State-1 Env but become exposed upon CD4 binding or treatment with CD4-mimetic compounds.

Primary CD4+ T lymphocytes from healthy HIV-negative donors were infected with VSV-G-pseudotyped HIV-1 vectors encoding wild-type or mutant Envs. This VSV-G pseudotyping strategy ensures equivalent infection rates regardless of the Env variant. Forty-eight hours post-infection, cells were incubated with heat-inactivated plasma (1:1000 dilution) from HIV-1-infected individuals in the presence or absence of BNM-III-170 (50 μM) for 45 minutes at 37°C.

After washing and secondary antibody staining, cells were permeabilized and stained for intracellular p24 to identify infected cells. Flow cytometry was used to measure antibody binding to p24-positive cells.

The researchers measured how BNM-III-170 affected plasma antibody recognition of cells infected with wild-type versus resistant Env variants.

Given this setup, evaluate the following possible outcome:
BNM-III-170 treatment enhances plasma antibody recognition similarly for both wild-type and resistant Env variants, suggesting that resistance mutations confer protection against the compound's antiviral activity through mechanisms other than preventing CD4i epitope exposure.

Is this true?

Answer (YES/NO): NO